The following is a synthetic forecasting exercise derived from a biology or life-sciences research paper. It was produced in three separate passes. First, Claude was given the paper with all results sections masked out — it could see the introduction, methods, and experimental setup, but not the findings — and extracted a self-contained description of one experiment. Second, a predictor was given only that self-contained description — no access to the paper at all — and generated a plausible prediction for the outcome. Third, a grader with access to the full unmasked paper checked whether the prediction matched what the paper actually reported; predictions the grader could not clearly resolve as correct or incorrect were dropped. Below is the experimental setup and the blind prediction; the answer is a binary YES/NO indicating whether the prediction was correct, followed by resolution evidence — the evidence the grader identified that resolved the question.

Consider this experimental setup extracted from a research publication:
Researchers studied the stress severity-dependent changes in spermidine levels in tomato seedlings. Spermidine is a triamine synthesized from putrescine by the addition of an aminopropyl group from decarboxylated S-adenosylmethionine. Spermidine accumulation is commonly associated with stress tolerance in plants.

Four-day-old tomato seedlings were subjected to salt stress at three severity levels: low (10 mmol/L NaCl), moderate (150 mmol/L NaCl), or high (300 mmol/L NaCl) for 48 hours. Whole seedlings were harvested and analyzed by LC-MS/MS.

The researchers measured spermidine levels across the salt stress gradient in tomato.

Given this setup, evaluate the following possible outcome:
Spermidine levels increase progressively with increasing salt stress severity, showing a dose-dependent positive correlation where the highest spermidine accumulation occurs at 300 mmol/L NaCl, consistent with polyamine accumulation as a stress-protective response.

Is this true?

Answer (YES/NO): NO